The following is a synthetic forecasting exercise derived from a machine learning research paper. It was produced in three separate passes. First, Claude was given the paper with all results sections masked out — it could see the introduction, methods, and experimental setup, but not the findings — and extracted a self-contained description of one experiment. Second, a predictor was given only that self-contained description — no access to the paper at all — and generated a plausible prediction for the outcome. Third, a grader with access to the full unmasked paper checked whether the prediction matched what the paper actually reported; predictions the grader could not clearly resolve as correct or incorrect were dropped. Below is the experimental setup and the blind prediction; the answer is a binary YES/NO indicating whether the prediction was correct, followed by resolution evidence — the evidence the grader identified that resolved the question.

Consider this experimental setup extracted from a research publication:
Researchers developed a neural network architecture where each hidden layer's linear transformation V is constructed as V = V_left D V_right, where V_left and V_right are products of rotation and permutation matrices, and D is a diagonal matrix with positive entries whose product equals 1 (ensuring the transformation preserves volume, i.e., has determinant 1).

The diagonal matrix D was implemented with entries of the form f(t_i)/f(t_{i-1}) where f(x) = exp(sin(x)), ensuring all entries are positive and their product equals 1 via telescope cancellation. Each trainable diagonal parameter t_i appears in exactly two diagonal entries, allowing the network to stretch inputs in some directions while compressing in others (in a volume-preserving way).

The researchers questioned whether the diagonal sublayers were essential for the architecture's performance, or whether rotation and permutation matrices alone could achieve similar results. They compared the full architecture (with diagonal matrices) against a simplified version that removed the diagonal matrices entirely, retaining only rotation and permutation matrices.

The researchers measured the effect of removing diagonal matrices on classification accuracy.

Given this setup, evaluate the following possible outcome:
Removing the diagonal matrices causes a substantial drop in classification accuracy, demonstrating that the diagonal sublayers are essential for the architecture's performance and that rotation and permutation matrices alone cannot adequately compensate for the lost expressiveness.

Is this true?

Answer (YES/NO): NO